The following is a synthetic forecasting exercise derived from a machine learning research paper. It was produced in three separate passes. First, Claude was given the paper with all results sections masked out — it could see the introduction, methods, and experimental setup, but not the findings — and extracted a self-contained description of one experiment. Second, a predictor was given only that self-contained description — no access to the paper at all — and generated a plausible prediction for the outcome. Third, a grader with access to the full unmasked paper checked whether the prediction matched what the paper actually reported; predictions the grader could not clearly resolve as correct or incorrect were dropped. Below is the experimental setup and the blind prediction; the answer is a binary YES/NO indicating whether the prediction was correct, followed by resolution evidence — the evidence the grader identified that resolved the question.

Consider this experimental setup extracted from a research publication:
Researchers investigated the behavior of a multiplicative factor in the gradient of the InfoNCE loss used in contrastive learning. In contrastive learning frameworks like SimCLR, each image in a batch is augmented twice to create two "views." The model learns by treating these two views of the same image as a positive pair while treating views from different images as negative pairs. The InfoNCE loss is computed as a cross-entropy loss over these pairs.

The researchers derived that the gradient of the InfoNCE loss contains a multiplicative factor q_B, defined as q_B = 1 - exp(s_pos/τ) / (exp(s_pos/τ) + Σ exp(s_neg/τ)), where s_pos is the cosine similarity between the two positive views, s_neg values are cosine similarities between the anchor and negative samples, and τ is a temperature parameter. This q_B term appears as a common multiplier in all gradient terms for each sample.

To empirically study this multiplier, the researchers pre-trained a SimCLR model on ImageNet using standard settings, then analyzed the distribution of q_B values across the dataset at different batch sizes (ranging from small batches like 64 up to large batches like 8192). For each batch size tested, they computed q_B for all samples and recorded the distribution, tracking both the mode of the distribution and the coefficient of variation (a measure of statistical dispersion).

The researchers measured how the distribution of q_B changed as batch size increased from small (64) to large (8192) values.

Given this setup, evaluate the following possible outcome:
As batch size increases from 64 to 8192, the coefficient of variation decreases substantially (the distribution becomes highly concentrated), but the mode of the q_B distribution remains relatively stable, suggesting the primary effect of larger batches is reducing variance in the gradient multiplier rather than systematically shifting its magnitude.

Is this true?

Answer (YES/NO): NO